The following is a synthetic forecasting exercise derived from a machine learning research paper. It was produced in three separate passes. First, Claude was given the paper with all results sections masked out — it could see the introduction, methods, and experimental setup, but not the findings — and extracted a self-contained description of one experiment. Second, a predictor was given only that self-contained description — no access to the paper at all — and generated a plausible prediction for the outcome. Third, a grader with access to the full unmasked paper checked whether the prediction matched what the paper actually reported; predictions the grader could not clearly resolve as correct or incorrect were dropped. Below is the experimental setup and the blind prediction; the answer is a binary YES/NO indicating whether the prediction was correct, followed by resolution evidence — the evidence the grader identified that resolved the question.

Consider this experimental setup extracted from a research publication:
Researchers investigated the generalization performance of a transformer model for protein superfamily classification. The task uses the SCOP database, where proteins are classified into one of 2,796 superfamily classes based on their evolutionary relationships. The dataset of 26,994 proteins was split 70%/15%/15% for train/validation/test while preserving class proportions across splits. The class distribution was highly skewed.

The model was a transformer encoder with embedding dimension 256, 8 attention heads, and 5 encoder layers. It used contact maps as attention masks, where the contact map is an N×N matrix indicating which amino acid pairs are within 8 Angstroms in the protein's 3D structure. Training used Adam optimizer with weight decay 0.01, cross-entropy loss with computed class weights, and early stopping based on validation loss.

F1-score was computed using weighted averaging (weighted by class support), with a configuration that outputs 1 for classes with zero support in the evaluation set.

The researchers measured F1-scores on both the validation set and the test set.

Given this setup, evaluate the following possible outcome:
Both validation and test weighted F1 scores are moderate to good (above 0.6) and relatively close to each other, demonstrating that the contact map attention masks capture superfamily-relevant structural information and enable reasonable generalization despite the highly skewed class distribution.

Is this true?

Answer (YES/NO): NO